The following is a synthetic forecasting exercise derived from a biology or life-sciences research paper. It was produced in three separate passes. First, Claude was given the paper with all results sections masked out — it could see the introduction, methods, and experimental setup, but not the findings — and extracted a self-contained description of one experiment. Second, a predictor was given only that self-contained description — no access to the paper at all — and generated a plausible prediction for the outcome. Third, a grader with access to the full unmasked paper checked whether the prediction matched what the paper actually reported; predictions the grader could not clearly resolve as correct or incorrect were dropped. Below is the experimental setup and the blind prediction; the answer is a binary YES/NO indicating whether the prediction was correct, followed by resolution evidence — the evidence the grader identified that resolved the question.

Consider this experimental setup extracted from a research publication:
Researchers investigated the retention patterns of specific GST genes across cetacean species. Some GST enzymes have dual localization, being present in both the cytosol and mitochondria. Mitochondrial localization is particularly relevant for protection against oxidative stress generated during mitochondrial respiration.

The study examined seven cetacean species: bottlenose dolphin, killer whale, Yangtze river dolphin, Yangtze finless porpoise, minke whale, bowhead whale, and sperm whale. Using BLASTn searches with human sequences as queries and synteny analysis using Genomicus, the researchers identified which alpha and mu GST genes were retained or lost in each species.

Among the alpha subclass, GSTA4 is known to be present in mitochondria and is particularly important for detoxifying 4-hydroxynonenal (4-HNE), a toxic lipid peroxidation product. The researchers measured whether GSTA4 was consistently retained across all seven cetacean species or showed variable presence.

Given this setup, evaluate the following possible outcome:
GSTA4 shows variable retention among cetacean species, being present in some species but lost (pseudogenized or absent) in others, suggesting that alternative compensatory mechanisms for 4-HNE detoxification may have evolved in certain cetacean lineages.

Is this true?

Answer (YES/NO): YES